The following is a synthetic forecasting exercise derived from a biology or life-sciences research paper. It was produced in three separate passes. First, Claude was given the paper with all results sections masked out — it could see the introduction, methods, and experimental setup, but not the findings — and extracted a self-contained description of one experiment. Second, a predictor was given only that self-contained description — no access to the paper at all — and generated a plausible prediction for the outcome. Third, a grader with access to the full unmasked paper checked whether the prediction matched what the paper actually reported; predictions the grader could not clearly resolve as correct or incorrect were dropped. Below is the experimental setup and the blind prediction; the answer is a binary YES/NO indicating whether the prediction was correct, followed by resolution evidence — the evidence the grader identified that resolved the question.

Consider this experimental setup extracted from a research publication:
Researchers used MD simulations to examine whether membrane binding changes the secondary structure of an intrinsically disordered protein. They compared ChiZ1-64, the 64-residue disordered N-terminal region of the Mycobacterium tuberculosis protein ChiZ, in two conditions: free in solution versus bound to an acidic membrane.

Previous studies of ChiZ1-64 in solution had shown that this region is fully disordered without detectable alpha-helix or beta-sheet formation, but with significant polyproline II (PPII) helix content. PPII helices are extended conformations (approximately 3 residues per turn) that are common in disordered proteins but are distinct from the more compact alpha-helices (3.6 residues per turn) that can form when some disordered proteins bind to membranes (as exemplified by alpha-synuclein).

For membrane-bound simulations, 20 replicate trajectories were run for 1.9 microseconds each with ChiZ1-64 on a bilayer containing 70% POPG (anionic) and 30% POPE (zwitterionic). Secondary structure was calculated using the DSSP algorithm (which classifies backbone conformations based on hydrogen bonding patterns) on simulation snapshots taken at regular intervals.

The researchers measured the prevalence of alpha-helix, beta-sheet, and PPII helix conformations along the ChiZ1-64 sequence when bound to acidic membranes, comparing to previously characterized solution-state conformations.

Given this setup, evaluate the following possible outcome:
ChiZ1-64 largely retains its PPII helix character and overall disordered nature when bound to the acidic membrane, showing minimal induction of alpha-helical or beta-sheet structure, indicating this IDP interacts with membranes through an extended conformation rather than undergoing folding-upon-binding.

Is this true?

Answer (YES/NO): YES